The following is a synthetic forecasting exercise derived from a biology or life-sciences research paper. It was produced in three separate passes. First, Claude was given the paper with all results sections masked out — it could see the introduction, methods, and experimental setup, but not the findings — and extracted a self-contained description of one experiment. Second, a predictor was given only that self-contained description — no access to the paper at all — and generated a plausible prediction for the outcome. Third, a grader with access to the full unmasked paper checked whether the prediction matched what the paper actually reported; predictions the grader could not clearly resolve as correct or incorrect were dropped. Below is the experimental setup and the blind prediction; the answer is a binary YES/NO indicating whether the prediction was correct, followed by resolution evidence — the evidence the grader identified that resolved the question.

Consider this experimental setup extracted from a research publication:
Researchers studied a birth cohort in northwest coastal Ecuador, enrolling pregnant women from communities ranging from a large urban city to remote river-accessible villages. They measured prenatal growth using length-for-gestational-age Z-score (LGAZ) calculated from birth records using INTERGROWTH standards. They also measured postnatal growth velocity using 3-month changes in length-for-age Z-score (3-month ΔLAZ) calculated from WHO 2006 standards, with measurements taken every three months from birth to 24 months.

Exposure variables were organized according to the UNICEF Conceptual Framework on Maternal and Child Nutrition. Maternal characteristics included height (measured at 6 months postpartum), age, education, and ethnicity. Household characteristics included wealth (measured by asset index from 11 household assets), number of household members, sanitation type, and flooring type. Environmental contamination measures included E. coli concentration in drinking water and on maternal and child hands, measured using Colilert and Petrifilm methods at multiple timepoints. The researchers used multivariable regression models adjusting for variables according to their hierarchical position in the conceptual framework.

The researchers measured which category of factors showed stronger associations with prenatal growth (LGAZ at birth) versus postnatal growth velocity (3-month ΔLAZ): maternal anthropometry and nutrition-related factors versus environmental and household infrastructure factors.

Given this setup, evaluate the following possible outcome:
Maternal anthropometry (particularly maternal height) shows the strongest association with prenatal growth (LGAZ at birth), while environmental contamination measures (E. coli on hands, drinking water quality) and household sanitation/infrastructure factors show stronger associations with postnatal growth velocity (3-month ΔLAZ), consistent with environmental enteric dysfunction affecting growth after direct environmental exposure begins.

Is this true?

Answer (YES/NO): NO